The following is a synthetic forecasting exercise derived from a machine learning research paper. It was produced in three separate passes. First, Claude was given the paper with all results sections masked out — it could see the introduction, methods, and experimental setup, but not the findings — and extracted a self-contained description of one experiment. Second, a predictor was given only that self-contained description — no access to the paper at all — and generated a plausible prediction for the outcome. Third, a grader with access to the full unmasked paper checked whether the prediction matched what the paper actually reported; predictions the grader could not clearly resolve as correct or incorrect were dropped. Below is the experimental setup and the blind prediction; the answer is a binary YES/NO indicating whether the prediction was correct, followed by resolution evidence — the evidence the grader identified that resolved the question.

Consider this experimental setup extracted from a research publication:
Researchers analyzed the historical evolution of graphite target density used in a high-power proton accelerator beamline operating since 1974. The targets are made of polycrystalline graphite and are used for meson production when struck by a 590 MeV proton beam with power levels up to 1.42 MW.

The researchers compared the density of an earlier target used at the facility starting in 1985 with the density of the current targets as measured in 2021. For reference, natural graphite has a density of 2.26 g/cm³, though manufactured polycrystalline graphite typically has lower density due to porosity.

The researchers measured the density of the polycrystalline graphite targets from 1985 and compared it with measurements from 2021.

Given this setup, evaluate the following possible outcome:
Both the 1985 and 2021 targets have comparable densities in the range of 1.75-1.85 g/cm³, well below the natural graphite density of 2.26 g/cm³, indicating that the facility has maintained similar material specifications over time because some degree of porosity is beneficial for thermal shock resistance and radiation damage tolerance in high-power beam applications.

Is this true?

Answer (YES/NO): NO